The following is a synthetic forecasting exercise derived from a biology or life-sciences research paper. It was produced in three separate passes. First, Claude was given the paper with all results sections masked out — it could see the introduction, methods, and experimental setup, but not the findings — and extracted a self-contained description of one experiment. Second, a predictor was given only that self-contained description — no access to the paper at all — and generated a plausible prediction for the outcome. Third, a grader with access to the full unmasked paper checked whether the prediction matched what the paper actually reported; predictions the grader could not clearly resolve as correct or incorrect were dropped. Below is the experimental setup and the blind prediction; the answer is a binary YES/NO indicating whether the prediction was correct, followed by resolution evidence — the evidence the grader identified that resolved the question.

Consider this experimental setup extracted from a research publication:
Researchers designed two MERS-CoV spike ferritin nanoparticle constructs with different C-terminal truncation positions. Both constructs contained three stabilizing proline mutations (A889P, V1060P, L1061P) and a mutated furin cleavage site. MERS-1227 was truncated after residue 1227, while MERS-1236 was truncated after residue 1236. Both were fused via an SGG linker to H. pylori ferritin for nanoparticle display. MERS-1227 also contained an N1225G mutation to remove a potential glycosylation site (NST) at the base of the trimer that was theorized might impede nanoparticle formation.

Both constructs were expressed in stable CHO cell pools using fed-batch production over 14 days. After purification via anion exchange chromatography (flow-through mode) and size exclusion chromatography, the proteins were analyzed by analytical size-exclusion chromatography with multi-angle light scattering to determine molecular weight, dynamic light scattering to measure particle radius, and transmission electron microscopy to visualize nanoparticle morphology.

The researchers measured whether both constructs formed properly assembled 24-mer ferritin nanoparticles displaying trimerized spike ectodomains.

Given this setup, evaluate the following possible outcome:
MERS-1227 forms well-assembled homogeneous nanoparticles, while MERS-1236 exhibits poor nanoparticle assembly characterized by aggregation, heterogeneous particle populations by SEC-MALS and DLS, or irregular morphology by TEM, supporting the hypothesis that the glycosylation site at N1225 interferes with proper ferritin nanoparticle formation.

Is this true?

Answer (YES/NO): NO